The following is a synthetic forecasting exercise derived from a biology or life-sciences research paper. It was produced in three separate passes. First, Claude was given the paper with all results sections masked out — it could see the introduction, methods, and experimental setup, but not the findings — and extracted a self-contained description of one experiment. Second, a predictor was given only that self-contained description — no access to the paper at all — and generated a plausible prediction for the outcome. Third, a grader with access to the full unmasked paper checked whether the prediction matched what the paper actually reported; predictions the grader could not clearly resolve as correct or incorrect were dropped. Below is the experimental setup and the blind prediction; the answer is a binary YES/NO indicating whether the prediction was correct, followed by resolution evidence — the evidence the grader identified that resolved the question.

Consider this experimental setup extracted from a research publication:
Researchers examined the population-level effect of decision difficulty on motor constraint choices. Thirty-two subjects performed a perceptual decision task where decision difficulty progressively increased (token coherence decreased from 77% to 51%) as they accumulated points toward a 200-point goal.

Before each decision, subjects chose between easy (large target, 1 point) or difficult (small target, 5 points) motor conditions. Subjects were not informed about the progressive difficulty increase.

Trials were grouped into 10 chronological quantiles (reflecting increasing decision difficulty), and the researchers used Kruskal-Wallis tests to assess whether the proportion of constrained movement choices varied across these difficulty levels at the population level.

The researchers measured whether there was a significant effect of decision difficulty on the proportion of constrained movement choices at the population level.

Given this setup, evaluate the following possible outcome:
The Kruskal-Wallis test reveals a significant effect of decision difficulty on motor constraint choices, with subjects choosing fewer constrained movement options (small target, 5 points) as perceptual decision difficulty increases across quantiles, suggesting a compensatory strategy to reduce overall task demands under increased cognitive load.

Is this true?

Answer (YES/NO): NO